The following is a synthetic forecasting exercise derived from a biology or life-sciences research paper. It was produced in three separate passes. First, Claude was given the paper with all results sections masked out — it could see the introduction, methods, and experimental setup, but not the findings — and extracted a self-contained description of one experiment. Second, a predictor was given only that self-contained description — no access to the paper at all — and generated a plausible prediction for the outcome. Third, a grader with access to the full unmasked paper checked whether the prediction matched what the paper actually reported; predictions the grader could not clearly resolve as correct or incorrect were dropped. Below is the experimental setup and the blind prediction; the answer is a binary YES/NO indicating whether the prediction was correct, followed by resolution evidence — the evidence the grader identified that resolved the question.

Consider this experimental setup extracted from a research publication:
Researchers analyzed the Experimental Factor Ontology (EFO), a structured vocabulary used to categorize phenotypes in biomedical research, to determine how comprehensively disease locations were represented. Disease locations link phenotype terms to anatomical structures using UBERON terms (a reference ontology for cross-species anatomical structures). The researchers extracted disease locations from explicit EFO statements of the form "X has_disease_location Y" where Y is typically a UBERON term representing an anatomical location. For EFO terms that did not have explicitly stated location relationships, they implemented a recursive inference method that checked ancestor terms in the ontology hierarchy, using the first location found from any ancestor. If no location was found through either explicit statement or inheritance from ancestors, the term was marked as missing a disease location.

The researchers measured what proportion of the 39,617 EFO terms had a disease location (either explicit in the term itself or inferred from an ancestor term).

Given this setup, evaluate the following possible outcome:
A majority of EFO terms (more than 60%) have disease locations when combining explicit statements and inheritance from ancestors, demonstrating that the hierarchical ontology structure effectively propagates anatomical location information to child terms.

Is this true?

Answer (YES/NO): NO